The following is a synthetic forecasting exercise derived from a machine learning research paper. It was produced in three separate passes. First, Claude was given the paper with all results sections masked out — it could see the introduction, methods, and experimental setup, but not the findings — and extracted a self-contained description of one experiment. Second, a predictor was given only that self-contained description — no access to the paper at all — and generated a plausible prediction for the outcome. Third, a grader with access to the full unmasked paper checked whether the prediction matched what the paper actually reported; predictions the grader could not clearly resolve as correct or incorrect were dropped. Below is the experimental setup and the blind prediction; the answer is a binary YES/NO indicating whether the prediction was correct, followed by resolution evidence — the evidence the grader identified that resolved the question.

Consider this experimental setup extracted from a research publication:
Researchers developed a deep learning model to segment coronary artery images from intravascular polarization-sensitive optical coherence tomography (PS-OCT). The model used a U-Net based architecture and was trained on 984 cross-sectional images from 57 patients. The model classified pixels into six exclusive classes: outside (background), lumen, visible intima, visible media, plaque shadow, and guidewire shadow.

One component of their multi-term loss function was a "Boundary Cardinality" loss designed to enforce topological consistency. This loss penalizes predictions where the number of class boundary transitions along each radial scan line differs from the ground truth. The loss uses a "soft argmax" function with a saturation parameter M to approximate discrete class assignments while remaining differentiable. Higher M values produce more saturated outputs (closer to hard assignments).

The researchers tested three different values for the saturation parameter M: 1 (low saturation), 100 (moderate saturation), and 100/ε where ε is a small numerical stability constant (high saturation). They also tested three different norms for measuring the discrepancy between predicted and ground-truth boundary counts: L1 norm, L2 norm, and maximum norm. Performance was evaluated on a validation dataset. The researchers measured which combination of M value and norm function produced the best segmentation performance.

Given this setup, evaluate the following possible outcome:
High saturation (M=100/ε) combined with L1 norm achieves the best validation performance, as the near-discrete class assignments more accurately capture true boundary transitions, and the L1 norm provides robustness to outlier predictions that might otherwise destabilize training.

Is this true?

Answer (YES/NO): YES